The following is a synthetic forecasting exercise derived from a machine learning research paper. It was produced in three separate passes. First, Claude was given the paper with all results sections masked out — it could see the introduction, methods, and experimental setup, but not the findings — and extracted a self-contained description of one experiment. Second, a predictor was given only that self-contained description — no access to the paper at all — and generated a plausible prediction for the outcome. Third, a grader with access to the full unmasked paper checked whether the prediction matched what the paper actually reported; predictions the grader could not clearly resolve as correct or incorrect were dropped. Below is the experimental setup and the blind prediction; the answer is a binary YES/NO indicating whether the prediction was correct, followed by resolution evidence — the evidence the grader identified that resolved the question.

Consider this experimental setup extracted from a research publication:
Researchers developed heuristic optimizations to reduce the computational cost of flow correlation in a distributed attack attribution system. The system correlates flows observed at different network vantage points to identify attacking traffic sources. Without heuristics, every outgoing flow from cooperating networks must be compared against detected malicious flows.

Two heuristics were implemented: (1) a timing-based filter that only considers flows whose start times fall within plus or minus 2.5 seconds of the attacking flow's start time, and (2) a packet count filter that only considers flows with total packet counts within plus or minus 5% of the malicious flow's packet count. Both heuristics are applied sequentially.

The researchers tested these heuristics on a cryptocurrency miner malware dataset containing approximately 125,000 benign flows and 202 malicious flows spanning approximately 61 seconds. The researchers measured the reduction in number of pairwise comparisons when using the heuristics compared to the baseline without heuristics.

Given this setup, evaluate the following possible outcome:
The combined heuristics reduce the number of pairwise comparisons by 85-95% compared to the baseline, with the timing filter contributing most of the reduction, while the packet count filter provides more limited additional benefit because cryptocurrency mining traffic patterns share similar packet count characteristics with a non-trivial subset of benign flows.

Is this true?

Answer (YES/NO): NO